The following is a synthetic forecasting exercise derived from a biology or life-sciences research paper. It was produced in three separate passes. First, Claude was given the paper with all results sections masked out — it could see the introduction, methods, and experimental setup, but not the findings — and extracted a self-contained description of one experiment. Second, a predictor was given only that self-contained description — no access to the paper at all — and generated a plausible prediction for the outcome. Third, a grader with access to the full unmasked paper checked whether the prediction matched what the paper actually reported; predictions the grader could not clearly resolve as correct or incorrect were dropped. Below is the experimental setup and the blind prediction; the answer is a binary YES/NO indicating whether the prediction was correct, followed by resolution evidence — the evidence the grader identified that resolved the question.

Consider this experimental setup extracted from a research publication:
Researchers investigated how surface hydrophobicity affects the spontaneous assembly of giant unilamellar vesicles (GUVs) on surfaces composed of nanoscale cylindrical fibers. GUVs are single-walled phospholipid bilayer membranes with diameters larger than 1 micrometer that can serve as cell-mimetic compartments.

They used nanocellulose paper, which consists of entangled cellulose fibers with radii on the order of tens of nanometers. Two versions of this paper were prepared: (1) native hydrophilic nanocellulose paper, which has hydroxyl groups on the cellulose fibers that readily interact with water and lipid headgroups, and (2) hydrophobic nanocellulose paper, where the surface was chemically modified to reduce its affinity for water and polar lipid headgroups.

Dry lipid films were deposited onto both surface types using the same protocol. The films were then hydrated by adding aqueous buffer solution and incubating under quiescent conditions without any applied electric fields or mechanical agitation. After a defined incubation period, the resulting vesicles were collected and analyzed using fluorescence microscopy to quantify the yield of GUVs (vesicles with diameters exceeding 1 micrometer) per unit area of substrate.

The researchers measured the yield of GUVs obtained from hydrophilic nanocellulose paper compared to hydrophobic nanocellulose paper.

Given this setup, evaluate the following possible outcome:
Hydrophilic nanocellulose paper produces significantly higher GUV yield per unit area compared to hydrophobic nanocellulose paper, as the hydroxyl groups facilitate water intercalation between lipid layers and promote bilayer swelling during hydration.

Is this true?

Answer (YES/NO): YES